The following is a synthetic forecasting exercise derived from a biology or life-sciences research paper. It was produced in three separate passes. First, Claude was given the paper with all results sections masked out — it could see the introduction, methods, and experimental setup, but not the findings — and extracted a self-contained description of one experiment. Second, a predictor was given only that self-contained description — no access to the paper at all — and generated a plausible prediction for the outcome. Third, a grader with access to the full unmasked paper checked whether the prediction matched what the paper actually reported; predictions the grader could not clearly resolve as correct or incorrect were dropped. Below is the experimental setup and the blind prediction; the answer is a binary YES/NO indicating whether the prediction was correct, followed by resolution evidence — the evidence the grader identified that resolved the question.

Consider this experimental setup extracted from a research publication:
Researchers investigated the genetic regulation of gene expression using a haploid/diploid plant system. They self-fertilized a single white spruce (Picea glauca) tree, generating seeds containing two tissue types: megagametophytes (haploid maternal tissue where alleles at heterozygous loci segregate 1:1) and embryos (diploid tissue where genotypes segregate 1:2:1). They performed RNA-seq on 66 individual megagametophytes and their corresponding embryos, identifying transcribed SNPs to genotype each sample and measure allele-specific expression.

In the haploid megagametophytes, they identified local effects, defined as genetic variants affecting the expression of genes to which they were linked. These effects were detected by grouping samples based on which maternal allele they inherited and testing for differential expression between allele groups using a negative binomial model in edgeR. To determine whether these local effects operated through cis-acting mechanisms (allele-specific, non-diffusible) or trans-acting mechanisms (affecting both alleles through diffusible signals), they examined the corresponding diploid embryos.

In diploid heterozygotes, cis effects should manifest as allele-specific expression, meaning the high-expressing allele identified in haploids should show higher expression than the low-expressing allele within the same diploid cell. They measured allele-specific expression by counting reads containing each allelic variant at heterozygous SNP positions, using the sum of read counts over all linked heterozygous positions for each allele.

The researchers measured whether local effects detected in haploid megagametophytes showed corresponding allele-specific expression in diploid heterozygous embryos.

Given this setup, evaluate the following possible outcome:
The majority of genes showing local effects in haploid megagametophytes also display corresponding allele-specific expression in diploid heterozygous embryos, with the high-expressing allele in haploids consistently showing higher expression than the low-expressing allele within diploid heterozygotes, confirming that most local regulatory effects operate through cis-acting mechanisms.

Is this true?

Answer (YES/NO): YES